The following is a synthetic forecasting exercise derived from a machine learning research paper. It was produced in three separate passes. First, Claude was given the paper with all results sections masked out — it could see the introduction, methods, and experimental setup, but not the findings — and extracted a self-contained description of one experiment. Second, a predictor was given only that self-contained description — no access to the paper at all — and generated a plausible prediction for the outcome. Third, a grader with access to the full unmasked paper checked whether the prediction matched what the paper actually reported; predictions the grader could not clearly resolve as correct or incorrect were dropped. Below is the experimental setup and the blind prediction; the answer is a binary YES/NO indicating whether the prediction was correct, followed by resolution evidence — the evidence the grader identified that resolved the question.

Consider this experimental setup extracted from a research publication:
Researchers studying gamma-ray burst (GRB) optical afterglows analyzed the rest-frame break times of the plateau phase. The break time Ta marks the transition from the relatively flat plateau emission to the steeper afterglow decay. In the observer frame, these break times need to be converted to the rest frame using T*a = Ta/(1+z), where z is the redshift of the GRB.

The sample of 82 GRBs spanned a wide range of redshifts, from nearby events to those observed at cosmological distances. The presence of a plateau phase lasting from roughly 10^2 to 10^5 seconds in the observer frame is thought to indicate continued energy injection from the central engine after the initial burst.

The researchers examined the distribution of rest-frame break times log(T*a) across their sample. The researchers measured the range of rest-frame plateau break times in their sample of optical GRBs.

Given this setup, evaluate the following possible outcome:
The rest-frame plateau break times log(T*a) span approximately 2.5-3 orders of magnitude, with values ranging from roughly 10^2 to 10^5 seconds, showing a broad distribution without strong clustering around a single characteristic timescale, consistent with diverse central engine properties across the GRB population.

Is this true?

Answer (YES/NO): NO